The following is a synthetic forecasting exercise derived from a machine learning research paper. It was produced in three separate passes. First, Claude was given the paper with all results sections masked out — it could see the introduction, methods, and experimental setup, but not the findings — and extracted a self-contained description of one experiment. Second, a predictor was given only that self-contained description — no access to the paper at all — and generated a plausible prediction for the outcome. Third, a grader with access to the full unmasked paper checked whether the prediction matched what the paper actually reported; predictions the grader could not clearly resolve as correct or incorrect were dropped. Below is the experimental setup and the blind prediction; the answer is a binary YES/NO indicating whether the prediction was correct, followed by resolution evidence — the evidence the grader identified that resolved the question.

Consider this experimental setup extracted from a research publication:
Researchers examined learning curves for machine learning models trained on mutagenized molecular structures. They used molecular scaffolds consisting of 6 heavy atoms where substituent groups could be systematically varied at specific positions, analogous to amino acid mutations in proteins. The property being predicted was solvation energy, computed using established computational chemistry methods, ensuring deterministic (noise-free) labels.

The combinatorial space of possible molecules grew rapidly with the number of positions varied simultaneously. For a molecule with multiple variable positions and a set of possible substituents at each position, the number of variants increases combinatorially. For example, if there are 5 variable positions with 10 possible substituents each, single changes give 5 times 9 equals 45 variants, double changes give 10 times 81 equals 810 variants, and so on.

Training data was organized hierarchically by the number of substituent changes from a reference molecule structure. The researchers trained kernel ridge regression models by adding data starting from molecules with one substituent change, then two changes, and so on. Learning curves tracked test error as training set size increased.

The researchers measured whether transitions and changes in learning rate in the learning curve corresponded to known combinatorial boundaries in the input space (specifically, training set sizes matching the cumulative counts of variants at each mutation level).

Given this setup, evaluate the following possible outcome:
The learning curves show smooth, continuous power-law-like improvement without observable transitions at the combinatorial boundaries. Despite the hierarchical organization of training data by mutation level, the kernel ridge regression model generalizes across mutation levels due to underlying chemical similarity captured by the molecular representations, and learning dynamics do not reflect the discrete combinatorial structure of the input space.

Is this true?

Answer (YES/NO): NO